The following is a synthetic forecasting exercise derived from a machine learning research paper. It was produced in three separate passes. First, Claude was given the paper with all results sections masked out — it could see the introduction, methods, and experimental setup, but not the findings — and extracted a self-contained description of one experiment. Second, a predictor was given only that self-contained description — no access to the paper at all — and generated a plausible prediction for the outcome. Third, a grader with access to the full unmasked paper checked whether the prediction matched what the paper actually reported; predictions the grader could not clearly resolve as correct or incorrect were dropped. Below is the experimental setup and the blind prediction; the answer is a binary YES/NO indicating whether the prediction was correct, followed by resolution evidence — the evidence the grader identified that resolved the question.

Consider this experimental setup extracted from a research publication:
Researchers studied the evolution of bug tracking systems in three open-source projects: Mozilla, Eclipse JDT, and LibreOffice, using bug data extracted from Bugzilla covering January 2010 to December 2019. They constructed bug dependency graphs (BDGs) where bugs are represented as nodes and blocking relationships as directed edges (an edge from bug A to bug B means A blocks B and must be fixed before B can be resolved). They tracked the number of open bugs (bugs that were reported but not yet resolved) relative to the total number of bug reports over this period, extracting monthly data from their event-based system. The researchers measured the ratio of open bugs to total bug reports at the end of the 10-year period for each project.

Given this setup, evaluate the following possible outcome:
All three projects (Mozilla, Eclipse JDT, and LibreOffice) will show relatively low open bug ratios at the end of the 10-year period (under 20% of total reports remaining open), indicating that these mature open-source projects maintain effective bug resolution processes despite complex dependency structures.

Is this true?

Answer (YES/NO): NO